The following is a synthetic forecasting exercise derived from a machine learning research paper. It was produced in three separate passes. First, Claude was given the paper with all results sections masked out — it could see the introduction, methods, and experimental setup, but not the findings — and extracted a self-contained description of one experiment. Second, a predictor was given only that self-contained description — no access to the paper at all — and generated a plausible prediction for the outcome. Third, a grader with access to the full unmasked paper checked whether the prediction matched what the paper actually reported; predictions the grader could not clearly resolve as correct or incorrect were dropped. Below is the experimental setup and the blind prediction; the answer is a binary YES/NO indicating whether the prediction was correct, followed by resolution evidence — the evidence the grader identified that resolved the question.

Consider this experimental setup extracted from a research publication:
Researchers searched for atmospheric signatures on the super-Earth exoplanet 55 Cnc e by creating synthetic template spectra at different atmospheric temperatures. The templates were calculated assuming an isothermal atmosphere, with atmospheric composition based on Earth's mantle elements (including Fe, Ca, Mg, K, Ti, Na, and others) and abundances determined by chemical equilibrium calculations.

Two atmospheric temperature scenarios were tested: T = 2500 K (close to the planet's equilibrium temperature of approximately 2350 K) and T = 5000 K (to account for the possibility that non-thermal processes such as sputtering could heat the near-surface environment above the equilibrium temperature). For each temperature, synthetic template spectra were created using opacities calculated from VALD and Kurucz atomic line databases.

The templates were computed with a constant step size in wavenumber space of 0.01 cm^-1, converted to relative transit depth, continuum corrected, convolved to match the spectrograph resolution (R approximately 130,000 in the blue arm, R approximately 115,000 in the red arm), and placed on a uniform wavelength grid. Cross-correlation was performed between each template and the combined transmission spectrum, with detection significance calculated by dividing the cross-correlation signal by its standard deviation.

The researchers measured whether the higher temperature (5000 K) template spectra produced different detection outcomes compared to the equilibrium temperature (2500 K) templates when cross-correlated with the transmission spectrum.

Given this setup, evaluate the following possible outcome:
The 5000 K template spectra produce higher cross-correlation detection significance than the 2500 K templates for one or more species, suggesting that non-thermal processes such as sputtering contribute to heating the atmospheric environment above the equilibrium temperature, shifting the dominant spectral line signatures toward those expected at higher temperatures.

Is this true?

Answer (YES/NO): NO